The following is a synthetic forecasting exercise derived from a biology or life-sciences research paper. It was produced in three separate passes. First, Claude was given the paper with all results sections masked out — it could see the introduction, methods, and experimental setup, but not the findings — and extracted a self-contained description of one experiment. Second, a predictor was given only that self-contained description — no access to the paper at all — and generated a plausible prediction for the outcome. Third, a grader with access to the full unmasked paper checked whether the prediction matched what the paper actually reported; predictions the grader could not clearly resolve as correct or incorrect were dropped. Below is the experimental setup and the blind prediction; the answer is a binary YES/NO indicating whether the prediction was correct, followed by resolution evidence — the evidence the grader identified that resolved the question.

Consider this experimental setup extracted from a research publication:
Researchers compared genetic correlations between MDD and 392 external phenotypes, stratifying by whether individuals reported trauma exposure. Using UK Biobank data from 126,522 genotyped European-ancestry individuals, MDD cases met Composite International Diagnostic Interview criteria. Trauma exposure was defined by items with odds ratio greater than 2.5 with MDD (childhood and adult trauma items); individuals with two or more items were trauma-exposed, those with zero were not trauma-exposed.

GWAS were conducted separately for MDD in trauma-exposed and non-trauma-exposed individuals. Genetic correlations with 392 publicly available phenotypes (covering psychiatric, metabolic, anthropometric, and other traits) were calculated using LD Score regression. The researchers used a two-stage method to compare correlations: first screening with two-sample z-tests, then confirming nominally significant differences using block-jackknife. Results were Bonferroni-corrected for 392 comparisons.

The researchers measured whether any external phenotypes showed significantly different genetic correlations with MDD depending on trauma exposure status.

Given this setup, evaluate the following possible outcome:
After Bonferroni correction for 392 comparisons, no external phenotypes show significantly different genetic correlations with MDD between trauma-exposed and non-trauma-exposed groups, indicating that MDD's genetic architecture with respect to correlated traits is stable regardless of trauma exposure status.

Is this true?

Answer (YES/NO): NO